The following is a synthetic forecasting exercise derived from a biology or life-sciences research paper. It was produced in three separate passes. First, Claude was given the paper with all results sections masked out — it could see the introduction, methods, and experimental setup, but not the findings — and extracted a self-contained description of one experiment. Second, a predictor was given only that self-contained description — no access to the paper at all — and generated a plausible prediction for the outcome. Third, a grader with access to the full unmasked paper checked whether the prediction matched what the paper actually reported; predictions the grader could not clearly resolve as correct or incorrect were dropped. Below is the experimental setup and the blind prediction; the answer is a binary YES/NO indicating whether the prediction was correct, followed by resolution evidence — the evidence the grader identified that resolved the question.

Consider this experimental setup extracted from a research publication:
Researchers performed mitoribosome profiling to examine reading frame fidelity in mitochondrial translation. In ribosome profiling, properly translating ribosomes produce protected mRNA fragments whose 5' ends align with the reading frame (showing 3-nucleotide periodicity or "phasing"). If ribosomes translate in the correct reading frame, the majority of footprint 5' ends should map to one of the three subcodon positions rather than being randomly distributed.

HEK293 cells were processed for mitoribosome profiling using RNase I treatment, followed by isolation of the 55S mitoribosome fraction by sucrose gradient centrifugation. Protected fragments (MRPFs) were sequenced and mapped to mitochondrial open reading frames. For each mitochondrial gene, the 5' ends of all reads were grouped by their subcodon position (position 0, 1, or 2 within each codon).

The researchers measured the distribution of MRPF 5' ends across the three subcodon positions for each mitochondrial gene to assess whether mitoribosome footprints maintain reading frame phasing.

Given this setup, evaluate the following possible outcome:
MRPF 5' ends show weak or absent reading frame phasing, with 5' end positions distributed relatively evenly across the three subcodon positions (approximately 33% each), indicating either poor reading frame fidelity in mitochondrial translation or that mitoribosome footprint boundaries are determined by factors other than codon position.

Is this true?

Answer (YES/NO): NO